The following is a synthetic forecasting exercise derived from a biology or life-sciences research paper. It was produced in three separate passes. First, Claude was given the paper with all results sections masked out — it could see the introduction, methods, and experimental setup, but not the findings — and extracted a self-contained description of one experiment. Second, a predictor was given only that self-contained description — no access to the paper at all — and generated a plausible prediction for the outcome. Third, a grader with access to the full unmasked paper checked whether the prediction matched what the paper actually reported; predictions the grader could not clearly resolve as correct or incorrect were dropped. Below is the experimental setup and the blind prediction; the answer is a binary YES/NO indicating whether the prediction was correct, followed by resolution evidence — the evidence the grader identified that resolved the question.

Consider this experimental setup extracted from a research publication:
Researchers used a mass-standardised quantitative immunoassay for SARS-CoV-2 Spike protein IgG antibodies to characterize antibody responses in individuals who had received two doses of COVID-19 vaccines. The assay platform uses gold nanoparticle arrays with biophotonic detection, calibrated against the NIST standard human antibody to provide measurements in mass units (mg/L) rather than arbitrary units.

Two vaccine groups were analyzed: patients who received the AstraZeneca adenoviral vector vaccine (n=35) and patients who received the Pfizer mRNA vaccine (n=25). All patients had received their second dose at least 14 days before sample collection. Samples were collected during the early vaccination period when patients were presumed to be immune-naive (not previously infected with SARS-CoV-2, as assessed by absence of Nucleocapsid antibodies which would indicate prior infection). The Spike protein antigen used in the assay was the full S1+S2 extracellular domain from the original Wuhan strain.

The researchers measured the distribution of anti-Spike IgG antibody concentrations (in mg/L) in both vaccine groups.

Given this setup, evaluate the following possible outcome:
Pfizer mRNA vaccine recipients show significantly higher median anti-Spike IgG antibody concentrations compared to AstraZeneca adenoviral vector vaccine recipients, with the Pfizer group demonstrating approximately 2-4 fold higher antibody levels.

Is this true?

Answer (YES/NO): NO